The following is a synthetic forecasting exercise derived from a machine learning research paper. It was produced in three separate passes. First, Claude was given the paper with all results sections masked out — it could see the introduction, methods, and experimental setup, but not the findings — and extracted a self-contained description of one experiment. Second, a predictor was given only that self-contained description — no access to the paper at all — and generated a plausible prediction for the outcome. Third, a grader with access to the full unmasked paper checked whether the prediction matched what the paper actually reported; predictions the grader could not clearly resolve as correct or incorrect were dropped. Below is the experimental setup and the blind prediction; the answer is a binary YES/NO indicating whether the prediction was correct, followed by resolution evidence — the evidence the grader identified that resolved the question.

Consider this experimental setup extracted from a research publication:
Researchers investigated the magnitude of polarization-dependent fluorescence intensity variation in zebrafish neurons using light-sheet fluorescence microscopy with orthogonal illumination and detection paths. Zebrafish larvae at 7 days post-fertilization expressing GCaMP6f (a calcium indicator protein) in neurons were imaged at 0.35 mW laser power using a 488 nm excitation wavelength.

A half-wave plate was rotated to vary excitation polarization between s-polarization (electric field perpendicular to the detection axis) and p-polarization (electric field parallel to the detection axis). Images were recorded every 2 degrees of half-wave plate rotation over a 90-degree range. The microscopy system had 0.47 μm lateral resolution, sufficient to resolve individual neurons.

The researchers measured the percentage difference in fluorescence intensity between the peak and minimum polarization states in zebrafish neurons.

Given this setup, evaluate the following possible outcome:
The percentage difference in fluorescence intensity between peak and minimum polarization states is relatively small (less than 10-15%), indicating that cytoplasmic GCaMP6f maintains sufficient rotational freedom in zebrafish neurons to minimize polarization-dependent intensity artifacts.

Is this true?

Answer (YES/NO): NO